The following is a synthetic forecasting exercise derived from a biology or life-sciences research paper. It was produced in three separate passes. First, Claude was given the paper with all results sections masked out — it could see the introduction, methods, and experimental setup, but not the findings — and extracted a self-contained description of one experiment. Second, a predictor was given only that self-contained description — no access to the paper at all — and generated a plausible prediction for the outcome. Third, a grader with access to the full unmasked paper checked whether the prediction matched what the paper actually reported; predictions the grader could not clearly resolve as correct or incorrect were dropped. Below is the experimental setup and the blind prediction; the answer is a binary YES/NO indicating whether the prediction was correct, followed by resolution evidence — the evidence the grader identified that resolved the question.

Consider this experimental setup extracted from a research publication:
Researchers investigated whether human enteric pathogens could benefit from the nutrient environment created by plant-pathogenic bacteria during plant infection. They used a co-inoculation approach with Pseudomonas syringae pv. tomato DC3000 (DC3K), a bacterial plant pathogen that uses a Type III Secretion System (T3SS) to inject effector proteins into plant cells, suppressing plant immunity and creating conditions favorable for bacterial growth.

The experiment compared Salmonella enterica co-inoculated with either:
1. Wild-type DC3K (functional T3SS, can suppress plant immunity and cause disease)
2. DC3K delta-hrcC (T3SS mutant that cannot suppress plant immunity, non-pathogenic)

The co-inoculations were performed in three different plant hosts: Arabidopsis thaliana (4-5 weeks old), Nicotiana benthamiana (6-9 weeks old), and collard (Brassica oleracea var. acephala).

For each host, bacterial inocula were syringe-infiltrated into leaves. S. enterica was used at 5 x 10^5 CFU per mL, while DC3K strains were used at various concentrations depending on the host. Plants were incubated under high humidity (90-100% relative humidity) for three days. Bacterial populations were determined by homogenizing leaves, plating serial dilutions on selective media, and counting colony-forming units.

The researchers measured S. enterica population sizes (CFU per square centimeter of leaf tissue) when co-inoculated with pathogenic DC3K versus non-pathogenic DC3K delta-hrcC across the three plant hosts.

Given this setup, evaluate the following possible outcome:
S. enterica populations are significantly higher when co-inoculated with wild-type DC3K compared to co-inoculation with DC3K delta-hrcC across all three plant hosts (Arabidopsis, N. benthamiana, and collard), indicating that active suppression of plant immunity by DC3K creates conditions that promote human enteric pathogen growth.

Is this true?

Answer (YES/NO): NO